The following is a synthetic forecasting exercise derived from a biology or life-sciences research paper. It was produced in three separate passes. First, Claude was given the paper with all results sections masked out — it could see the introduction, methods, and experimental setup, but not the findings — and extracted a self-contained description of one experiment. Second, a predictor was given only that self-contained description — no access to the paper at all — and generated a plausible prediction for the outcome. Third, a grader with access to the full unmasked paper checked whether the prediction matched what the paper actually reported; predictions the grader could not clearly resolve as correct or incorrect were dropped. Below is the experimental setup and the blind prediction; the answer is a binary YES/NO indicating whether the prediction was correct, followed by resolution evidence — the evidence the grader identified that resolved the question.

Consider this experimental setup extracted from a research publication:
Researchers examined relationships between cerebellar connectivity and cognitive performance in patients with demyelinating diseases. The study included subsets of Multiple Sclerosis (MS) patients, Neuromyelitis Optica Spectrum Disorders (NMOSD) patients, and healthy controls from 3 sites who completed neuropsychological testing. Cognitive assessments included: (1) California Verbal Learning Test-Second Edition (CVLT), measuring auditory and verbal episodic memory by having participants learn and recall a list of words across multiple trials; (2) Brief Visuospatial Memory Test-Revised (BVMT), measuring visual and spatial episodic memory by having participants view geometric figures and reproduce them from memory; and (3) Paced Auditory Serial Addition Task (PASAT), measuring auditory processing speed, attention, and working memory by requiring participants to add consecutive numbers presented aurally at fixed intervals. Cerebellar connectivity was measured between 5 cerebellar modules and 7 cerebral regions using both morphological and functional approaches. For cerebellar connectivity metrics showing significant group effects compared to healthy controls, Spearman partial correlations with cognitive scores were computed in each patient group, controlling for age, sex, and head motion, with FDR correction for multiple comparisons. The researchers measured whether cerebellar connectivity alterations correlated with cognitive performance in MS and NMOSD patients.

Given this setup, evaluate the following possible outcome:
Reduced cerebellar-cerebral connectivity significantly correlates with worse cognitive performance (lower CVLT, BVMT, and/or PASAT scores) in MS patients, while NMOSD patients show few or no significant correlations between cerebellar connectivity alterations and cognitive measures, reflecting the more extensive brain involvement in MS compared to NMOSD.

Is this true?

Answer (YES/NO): NO